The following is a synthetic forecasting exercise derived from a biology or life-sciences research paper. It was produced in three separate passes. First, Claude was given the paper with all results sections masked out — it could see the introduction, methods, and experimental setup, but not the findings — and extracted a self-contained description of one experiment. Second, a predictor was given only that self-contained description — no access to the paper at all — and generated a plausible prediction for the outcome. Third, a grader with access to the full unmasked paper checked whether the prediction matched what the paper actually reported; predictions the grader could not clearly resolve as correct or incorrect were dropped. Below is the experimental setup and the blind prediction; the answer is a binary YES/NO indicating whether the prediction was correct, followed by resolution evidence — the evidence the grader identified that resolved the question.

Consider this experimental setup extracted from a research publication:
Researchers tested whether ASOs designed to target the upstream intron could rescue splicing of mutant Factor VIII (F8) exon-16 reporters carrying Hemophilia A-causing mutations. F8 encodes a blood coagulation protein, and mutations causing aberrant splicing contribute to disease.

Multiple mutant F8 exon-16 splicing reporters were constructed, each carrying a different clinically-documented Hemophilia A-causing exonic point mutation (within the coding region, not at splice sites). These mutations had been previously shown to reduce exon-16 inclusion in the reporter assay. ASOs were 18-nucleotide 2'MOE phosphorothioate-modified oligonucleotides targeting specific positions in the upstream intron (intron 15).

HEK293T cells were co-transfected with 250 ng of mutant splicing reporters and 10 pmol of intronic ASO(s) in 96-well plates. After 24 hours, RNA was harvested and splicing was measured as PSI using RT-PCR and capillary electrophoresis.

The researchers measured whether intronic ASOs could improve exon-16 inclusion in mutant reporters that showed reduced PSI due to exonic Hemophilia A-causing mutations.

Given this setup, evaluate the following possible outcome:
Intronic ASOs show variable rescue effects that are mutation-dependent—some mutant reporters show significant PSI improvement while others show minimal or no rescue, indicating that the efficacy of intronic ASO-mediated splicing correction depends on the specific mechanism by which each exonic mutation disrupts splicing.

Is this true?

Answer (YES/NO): NO